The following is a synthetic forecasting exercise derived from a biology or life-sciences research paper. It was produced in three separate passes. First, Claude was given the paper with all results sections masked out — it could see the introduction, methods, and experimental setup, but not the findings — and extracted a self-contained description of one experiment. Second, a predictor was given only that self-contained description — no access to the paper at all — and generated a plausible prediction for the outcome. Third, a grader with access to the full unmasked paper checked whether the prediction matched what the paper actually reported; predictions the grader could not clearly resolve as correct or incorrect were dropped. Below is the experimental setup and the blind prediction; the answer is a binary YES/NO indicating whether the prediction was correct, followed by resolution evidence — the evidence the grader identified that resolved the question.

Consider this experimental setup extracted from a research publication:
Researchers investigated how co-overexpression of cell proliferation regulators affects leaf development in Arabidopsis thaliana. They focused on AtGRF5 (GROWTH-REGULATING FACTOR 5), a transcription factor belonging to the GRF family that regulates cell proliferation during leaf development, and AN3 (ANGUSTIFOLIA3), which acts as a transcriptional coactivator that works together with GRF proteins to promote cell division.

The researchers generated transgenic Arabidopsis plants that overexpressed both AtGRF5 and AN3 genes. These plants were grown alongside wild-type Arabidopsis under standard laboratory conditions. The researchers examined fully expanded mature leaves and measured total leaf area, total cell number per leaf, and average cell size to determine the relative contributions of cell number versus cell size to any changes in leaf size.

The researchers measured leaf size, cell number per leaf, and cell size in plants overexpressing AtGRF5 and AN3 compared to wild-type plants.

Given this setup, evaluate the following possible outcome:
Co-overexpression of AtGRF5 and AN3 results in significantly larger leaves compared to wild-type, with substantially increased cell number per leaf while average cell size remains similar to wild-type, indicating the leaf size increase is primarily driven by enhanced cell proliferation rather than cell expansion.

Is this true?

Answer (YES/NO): YES